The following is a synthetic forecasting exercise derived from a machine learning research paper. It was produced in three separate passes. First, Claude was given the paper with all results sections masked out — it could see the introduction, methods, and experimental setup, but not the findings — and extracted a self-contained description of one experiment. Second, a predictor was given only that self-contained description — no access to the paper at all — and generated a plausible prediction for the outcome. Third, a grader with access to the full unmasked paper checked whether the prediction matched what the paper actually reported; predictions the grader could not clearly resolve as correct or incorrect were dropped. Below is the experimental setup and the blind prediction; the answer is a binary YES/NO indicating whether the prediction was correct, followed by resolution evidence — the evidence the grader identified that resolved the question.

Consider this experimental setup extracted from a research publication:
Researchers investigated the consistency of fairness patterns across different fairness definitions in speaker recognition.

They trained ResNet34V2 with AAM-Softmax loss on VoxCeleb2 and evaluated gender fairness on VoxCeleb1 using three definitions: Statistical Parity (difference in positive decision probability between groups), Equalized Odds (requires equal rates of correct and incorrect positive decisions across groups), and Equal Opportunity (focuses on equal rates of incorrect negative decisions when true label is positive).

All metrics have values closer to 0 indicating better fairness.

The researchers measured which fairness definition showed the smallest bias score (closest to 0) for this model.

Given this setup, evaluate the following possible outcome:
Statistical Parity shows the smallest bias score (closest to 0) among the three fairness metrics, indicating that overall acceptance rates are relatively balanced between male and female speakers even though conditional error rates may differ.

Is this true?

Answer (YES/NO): NO